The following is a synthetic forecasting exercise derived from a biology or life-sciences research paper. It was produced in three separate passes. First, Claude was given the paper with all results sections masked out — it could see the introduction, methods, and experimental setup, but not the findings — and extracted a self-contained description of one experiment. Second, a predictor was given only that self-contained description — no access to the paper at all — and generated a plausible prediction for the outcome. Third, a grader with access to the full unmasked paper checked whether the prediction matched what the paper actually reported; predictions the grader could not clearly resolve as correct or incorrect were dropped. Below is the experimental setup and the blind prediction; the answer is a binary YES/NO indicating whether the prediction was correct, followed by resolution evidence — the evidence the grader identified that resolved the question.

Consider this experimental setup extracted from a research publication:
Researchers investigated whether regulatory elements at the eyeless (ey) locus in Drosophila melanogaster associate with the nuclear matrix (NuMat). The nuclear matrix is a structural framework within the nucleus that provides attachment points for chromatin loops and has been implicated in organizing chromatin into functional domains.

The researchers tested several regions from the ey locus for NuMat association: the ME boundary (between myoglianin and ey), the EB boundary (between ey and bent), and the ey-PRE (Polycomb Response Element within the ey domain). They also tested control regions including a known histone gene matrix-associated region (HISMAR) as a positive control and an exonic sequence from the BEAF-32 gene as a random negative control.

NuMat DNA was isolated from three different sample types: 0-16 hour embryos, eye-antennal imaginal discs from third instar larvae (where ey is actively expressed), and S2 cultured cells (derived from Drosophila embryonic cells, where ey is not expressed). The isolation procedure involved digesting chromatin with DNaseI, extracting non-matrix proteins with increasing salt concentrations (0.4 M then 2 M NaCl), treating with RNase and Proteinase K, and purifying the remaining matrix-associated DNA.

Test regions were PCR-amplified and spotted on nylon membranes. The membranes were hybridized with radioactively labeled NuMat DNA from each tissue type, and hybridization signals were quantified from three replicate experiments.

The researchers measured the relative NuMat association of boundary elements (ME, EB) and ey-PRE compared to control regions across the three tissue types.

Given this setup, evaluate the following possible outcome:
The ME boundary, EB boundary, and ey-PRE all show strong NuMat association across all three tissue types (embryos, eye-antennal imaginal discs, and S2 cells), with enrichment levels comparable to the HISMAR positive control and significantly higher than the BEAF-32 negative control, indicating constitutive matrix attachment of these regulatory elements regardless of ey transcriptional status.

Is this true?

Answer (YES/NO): NO